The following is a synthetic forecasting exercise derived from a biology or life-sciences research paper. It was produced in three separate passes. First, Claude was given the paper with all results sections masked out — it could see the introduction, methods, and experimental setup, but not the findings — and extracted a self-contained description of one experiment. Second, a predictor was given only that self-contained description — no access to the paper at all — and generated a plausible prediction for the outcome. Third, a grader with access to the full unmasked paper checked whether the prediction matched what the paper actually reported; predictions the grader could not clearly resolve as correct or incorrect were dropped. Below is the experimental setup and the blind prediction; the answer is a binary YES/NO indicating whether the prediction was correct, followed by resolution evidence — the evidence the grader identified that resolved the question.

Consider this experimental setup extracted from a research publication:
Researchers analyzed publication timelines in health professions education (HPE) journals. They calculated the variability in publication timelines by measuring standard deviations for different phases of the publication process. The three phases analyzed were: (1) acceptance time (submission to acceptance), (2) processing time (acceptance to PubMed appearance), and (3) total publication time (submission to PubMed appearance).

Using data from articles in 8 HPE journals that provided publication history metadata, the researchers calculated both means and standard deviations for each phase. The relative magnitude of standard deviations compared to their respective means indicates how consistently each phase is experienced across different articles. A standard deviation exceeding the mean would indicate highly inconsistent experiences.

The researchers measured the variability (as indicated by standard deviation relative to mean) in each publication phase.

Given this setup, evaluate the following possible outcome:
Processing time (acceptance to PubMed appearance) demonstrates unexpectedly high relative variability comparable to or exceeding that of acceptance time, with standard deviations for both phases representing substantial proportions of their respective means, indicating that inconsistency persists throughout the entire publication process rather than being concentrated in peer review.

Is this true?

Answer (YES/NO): YES